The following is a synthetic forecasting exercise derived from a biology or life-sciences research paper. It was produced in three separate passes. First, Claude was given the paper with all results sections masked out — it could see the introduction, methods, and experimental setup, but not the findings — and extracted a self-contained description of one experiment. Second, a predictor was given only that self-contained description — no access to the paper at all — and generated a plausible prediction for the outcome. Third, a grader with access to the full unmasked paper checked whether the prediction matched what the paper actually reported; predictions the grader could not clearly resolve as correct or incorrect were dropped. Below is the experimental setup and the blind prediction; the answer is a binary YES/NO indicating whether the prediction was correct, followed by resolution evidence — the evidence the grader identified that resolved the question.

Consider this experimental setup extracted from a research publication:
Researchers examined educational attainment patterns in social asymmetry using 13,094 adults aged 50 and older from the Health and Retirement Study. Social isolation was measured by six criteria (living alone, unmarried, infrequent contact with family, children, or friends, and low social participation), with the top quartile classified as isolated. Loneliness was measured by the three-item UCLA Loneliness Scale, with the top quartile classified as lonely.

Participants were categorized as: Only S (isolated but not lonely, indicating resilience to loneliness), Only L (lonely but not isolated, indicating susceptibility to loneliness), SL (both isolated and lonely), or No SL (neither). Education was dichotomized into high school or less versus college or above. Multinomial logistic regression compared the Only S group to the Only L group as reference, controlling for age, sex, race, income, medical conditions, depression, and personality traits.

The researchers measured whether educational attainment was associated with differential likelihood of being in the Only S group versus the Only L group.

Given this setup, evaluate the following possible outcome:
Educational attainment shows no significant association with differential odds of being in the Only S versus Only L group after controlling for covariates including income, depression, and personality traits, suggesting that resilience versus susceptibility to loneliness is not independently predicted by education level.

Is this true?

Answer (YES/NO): NO